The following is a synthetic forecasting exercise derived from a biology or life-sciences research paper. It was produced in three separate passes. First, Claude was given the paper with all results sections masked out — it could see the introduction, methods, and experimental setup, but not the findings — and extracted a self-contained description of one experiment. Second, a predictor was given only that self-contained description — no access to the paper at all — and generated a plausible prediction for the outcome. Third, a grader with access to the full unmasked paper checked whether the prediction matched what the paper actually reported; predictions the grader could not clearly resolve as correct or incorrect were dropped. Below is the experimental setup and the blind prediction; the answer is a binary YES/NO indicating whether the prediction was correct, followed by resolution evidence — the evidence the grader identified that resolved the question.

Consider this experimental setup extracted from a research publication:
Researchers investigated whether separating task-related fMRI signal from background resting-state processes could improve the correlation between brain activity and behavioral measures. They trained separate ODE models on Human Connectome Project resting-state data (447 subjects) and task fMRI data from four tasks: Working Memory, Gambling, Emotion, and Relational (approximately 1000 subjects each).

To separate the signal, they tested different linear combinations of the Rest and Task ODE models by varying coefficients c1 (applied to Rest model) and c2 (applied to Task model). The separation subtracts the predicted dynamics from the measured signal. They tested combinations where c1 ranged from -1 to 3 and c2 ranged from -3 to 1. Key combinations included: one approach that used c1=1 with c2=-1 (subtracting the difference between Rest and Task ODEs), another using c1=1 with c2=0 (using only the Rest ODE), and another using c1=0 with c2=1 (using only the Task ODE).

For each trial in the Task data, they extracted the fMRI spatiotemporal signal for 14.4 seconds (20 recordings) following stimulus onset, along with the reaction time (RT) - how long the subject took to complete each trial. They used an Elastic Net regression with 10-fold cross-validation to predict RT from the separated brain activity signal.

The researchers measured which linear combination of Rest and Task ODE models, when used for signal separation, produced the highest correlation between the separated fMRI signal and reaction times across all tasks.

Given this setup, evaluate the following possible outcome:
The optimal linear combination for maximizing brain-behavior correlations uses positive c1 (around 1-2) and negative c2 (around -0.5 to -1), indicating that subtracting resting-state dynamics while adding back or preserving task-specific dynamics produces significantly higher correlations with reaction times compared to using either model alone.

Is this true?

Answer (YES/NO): YES